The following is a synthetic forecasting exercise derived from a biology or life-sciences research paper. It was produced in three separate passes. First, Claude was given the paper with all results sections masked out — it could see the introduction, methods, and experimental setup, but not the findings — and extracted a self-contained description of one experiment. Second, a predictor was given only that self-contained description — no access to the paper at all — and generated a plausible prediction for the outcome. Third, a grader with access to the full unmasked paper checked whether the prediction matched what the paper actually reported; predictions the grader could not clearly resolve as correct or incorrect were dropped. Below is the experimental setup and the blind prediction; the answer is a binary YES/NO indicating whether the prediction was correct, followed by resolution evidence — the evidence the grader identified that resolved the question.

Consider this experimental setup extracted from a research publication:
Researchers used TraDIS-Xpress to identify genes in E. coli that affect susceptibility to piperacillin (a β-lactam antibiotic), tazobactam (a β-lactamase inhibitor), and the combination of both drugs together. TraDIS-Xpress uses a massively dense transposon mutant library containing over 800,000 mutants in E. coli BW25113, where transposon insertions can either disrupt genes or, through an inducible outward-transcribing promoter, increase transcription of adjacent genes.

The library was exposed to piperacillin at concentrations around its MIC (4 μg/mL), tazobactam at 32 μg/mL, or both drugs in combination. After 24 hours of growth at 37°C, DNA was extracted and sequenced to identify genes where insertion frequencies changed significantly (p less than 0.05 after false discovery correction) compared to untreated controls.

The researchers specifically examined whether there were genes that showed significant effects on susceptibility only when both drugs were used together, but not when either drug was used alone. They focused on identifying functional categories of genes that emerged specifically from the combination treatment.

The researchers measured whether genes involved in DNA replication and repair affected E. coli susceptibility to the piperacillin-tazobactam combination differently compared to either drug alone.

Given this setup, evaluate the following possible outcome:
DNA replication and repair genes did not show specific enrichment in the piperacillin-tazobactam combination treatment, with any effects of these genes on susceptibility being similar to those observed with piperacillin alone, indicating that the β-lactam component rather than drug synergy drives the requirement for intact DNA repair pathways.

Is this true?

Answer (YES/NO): NO